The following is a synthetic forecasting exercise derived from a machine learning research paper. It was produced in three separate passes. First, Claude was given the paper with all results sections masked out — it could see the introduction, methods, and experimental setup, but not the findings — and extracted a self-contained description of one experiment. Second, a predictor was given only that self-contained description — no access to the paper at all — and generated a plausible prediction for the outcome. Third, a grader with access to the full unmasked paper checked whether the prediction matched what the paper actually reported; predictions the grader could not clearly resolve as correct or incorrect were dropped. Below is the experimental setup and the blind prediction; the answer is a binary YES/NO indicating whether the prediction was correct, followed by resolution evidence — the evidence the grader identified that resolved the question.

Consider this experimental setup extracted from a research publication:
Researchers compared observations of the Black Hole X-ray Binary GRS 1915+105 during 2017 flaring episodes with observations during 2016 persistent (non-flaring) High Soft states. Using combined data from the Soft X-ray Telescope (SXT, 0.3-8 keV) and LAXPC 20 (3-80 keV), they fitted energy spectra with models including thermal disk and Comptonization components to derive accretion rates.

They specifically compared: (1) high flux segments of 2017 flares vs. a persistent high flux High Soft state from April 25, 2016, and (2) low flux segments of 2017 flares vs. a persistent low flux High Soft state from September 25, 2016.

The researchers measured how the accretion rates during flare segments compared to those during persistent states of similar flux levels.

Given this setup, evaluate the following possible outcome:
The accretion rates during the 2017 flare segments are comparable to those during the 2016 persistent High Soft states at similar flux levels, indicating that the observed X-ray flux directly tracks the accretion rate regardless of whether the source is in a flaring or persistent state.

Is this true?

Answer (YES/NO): NO